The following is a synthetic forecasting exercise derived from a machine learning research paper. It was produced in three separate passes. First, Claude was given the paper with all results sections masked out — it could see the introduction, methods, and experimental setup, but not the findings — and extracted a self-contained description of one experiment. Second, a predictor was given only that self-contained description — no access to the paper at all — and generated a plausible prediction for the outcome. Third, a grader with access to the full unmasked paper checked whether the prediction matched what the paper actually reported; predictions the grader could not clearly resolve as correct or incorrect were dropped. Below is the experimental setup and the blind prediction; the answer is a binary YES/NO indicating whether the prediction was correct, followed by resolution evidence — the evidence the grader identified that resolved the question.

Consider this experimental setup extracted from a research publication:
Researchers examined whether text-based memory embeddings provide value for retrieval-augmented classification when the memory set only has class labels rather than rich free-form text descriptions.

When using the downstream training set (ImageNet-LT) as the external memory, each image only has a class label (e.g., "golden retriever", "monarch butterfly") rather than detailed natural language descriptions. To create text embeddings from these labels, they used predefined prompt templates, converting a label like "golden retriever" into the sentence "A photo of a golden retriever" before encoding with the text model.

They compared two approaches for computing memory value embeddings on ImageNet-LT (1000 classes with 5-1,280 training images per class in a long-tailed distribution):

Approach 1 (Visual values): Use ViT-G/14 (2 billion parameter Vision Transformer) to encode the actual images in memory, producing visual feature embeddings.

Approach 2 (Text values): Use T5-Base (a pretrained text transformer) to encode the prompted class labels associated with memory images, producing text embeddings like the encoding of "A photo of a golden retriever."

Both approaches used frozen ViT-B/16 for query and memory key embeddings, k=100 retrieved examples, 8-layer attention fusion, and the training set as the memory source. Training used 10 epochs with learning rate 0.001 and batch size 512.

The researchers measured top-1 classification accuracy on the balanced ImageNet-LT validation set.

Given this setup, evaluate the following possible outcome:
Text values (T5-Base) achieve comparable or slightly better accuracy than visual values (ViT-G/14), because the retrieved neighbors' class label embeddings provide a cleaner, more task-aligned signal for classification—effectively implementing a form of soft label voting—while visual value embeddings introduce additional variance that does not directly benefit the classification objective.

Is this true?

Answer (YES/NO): YES